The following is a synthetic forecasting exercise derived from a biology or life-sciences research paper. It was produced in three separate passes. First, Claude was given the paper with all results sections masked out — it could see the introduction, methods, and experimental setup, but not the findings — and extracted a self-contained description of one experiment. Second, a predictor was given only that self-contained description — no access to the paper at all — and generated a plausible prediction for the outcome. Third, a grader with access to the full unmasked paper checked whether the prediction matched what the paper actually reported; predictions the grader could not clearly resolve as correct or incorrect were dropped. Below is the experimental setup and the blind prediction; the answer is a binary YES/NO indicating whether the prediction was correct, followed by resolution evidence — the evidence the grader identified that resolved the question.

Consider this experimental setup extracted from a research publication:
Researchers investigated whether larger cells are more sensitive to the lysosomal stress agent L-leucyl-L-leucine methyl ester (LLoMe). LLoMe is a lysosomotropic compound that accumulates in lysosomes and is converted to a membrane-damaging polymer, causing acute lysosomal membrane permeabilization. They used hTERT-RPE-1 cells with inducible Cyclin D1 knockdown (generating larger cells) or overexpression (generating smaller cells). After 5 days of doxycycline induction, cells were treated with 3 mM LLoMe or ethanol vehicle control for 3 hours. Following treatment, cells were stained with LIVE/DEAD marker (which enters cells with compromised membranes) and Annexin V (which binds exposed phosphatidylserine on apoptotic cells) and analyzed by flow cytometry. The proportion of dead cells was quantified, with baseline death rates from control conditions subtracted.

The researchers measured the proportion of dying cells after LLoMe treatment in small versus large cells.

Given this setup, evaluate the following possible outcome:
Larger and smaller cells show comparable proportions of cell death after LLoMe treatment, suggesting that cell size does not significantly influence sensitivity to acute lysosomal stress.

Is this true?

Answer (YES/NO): NO